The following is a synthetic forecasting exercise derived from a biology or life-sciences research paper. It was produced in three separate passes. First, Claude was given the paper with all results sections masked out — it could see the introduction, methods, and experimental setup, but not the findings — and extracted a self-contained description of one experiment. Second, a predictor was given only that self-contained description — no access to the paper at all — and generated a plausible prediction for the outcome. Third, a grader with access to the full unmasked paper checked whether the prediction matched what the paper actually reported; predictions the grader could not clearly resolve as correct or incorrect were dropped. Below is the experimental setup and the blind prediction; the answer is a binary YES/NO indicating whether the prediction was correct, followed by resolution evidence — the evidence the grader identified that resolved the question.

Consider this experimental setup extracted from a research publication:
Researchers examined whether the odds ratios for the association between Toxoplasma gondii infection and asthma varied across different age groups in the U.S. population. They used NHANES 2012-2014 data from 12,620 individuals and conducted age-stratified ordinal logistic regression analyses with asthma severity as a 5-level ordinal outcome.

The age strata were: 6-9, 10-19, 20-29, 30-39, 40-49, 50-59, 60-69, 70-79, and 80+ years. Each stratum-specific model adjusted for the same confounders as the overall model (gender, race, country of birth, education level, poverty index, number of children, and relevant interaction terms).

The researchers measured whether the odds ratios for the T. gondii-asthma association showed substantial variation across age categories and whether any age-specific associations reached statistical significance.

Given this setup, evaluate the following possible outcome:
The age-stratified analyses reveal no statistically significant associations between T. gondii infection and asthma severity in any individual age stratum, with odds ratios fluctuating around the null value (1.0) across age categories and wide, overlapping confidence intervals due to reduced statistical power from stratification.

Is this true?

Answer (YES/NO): YES